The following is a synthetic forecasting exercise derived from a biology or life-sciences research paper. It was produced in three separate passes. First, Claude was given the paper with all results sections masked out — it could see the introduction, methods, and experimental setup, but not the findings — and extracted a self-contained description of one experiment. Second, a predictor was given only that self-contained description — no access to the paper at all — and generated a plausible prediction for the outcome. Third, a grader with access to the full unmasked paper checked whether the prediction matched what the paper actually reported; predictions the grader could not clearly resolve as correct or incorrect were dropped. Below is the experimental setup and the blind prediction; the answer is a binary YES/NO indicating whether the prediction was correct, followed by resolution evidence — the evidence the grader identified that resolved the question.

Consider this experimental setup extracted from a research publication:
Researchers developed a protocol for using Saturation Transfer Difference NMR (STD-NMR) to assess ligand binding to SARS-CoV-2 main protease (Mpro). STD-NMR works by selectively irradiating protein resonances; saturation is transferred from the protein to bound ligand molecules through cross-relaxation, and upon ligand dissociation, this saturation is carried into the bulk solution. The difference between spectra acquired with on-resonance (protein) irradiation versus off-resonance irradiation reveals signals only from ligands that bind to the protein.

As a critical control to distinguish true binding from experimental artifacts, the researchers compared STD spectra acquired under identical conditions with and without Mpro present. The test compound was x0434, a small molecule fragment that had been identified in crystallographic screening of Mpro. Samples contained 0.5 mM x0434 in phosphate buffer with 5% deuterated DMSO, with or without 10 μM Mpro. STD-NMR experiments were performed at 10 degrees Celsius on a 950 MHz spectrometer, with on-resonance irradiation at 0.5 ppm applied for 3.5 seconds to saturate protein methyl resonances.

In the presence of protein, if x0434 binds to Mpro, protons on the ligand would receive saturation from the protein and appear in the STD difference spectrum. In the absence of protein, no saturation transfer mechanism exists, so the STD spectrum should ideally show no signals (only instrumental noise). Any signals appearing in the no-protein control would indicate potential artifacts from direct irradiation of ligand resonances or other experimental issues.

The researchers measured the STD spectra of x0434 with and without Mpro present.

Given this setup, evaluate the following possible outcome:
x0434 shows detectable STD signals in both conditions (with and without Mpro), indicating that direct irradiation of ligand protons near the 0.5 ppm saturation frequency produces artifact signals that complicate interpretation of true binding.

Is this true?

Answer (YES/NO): NO